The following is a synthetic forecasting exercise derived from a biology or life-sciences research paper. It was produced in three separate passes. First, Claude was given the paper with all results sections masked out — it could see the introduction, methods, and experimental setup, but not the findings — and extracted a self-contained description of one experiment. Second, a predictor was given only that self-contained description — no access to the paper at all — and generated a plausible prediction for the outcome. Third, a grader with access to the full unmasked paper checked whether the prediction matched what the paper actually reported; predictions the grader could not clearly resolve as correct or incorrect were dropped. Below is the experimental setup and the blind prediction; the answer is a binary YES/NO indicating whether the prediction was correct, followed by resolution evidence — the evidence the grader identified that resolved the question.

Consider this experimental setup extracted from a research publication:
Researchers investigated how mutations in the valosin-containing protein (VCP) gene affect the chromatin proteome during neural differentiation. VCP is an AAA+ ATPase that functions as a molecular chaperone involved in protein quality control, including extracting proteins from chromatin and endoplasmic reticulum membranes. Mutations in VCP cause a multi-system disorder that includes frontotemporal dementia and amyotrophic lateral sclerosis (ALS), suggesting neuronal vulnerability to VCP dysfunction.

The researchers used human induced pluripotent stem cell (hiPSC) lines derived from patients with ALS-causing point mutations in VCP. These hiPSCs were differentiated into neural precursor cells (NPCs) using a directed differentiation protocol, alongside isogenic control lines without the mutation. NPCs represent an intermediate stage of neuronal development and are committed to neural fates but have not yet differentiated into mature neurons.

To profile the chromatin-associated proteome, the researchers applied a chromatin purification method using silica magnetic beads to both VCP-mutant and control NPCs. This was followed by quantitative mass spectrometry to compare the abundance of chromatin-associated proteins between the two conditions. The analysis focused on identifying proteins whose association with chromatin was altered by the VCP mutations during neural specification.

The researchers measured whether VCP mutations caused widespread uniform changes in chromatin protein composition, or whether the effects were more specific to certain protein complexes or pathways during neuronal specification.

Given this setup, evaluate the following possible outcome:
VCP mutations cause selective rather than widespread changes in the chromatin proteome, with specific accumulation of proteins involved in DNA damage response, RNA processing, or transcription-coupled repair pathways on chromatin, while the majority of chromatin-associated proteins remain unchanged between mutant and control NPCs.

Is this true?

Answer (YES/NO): NO